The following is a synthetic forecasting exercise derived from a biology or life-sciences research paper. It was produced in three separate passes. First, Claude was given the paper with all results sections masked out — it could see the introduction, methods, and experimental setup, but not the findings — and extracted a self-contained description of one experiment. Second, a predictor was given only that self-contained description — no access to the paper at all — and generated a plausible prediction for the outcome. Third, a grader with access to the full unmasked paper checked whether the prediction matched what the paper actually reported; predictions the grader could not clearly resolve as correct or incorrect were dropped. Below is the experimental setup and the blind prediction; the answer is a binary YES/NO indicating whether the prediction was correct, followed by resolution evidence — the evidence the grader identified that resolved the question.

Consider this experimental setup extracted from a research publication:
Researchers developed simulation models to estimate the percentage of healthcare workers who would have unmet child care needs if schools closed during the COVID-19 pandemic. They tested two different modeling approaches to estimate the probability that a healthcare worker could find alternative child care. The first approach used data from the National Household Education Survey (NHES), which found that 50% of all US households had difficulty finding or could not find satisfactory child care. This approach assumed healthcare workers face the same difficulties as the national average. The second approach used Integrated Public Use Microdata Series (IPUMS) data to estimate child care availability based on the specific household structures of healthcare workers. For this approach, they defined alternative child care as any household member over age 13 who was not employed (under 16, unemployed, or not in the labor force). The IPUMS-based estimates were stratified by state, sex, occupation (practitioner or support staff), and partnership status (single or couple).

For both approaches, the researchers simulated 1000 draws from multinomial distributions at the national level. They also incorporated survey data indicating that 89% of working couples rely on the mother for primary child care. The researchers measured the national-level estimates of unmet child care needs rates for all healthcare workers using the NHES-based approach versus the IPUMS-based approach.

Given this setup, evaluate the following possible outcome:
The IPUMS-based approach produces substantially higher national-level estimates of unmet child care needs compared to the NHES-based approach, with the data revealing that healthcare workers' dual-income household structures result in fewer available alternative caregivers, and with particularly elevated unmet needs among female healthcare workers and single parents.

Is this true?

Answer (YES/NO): NO